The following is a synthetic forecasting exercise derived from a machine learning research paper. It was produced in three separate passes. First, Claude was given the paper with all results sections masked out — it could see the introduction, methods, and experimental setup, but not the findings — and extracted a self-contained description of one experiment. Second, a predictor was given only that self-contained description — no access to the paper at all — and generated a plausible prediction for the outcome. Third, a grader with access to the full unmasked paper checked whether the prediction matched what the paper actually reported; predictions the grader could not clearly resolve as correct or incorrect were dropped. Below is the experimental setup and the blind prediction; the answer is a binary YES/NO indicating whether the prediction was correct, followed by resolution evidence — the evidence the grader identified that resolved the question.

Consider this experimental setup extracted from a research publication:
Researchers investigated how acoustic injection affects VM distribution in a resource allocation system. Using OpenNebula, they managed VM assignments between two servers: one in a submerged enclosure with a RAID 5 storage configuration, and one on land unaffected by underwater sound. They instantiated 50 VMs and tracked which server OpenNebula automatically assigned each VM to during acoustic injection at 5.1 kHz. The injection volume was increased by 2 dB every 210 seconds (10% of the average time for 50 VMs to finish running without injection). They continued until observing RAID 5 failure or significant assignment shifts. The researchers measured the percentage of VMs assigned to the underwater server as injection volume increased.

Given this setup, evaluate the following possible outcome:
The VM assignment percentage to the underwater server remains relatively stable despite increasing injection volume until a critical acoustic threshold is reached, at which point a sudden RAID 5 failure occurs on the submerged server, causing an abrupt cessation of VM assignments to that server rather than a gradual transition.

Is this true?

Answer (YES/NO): NO